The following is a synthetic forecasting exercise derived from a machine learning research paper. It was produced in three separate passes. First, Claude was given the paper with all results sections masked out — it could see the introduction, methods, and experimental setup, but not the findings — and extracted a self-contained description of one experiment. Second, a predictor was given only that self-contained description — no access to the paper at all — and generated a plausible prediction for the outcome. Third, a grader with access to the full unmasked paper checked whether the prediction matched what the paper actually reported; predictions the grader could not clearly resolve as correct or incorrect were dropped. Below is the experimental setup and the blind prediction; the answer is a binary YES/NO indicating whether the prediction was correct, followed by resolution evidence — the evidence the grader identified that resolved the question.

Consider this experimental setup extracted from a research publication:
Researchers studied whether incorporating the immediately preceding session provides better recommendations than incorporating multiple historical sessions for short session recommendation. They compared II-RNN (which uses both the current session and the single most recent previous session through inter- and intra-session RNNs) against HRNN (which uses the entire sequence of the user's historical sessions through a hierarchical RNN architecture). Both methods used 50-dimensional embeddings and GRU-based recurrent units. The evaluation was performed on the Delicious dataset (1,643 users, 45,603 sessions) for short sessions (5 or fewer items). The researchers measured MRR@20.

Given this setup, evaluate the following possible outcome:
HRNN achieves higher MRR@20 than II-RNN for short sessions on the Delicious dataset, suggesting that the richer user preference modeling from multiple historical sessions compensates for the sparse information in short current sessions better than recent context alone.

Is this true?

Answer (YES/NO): NO